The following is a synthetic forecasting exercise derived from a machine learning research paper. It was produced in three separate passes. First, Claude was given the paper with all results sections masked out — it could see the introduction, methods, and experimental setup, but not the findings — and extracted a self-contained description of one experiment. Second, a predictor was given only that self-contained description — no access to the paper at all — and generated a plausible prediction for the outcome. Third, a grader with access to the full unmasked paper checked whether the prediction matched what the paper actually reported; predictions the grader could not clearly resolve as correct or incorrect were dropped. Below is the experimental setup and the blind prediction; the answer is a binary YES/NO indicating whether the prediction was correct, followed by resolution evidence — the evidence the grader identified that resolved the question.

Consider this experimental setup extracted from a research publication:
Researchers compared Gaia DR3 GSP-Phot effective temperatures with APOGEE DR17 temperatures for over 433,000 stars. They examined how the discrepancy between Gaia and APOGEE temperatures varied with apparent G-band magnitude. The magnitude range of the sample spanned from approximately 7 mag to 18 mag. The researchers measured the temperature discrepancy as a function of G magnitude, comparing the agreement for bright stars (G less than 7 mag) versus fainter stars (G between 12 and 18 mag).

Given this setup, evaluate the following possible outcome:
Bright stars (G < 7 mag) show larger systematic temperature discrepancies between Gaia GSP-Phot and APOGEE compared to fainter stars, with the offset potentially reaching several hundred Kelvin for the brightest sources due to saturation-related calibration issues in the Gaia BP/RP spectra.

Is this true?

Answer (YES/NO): NO